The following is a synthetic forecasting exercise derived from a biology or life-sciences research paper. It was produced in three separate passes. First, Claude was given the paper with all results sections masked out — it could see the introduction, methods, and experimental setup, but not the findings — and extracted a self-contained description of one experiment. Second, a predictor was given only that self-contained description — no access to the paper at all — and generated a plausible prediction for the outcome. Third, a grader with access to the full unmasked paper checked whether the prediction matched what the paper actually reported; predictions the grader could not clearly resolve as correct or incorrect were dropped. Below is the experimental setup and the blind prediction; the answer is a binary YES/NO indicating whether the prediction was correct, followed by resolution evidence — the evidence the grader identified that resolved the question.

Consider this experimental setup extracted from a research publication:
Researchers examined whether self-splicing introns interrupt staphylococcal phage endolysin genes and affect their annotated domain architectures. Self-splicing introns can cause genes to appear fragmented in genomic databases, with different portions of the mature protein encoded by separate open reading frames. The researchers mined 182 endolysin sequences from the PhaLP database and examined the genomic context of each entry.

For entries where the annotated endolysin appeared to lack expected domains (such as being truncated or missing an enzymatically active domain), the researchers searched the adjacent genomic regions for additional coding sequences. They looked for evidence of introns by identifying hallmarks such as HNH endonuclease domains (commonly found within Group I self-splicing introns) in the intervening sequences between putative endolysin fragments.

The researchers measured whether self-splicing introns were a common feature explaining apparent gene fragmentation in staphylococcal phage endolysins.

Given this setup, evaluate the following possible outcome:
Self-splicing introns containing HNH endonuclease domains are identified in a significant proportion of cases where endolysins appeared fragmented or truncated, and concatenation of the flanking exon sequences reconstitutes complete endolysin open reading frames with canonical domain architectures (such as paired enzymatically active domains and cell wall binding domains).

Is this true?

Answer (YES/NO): YES